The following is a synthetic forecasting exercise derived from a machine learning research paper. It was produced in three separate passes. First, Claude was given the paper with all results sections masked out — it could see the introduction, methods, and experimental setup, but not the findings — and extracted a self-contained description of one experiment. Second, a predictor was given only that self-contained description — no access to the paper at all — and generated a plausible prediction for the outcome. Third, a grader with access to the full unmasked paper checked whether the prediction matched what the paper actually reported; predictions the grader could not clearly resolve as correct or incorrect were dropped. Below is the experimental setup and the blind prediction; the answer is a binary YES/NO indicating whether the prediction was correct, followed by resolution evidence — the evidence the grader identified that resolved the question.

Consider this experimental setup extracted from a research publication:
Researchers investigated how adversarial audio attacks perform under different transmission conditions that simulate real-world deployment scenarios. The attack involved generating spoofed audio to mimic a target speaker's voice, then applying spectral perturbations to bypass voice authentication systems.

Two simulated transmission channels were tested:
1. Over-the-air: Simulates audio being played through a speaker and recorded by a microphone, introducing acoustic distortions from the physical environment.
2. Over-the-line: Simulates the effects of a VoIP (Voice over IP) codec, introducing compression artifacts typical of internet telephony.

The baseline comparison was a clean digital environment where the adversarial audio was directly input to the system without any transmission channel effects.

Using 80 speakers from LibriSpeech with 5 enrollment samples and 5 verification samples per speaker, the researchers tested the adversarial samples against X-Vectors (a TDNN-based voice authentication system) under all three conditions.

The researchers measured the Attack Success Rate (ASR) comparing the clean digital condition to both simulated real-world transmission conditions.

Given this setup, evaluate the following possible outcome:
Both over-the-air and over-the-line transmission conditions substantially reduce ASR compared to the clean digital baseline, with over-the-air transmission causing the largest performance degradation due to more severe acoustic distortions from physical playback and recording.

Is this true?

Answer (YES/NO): NO